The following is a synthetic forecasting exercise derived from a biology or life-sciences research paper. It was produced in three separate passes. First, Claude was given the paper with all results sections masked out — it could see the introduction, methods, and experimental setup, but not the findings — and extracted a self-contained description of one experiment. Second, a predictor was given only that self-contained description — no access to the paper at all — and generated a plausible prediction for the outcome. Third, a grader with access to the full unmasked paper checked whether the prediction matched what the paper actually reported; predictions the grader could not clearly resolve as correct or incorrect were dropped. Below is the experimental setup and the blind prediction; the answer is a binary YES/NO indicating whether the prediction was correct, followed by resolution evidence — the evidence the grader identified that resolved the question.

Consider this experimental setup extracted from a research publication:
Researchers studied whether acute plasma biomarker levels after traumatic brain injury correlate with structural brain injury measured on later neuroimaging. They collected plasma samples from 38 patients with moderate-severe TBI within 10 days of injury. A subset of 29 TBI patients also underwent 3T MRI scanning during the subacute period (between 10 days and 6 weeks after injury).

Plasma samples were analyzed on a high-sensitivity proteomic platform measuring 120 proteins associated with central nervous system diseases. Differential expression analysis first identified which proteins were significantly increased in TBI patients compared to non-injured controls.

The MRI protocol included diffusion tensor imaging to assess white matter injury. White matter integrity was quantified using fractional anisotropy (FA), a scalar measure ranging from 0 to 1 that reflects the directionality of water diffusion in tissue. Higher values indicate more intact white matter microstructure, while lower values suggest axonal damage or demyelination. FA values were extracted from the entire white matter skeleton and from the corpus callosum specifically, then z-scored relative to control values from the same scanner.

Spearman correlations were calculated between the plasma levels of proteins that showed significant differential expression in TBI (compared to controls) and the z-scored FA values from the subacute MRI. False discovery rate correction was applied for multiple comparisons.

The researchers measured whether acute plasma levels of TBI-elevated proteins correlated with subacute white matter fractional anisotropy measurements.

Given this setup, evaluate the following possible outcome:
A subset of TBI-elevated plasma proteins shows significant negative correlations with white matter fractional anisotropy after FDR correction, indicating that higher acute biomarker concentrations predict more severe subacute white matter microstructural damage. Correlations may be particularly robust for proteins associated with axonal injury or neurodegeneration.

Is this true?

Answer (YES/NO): YES